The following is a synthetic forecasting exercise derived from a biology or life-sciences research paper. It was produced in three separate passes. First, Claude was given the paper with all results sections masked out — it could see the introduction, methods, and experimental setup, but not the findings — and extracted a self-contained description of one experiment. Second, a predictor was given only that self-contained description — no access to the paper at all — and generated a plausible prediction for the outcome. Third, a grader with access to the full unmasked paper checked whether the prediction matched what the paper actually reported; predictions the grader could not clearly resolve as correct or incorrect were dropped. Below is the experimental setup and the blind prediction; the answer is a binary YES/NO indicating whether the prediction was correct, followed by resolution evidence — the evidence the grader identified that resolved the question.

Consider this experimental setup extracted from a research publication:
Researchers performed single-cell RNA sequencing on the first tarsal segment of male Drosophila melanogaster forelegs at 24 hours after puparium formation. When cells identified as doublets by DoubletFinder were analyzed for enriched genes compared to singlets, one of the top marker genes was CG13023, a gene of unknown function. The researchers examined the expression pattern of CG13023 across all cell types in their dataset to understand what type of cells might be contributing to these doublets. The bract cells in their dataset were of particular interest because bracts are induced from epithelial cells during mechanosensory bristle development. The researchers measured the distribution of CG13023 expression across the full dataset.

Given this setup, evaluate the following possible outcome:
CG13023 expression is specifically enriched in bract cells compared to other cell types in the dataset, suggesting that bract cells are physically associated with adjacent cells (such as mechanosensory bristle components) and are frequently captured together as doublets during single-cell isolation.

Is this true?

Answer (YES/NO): NO